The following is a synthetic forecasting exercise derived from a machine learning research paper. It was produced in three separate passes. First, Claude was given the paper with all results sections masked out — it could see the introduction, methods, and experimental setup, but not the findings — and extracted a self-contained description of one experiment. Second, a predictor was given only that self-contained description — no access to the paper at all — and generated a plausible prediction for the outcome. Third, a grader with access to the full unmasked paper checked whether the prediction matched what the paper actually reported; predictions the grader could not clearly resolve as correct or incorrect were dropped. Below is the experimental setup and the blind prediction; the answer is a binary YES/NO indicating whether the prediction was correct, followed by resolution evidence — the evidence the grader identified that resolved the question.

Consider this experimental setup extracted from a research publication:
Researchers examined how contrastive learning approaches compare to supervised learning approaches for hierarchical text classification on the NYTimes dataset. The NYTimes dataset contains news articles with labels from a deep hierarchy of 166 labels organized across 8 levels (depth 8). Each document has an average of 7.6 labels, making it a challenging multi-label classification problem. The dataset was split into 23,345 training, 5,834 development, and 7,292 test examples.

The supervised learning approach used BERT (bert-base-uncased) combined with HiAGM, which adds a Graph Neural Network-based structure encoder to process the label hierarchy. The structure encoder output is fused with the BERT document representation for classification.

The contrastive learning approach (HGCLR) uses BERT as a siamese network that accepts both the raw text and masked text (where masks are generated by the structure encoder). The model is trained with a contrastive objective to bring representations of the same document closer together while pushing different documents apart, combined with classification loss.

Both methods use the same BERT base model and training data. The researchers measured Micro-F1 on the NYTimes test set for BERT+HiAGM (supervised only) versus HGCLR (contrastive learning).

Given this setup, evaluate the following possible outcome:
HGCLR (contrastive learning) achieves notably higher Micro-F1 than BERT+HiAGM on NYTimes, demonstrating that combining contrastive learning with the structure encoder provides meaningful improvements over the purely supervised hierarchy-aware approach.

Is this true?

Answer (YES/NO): NO